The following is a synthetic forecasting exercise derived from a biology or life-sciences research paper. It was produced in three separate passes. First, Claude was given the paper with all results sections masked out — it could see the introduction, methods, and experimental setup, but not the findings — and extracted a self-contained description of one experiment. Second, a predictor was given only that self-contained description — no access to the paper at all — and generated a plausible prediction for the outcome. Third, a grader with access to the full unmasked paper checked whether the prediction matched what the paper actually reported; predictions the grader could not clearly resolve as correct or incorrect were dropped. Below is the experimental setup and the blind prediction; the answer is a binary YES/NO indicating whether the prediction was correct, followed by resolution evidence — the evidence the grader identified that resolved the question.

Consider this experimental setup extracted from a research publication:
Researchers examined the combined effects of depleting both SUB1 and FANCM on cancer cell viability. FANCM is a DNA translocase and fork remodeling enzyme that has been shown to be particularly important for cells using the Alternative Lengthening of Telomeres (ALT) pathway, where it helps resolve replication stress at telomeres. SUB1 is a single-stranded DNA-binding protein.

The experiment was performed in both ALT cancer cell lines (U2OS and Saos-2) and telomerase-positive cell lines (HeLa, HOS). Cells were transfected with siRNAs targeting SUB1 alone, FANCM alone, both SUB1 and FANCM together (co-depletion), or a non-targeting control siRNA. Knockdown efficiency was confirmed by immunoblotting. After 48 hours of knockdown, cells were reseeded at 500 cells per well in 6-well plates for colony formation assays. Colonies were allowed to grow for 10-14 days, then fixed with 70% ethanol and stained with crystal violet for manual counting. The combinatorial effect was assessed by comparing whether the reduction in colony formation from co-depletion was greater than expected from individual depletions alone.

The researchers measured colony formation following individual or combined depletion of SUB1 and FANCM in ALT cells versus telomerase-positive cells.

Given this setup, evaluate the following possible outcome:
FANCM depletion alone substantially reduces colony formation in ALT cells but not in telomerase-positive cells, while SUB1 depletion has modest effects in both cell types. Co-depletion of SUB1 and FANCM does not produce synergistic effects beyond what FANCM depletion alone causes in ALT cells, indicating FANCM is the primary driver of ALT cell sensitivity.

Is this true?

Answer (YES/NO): NO